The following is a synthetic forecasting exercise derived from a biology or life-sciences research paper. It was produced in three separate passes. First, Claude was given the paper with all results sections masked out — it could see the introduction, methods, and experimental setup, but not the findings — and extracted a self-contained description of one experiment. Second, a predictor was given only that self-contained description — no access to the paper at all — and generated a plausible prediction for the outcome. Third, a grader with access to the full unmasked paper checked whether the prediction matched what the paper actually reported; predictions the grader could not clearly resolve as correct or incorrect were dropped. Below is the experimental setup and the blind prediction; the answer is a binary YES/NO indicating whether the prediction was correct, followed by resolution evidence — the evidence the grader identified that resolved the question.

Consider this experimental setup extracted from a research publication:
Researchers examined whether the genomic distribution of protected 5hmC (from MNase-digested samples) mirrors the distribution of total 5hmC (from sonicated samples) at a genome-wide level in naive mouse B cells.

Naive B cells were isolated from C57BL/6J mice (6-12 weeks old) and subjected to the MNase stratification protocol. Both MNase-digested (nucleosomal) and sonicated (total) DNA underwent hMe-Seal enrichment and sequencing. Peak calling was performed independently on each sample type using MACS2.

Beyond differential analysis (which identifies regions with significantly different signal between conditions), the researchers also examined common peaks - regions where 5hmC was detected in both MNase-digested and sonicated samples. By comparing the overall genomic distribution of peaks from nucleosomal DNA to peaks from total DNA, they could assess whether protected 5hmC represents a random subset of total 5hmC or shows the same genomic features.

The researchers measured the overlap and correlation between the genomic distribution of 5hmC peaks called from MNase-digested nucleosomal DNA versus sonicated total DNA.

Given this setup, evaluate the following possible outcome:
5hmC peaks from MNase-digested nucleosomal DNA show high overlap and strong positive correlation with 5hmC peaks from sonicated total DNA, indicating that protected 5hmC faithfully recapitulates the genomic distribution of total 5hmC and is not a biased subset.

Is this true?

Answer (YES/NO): YES